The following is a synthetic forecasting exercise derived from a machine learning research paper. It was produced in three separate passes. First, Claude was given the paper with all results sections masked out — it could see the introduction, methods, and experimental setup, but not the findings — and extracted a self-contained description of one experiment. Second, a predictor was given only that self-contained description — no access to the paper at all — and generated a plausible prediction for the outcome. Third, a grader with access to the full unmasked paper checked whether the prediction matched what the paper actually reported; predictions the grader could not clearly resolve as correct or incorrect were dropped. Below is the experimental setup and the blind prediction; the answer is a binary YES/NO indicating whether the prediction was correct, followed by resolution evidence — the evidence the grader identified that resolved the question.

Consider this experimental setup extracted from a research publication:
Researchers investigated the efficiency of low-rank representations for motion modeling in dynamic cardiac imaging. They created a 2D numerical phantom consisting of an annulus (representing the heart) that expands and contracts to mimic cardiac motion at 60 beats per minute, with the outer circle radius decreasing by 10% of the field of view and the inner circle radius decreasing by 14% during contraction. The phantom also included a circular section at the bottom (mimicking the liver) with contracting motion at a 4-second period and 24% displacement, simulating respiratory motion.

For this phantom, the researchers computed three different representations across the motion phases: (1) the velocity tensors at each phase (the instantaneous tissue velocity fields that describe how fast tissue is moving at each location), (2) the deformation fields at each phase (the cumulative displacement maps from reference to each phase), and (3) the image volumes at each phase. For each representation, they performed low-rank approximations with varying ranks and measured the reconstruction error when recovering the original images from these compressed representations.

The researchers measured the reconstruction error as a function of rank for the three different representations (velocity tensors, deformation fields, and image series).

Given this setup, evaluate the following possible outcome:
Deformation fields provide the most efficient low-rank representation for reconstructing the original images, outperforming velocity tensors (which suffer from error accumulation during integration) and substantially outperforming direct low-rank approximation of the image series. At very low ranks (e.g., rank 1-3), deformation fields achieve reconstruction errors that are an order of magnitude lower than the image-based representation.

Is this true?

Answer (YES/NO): NO